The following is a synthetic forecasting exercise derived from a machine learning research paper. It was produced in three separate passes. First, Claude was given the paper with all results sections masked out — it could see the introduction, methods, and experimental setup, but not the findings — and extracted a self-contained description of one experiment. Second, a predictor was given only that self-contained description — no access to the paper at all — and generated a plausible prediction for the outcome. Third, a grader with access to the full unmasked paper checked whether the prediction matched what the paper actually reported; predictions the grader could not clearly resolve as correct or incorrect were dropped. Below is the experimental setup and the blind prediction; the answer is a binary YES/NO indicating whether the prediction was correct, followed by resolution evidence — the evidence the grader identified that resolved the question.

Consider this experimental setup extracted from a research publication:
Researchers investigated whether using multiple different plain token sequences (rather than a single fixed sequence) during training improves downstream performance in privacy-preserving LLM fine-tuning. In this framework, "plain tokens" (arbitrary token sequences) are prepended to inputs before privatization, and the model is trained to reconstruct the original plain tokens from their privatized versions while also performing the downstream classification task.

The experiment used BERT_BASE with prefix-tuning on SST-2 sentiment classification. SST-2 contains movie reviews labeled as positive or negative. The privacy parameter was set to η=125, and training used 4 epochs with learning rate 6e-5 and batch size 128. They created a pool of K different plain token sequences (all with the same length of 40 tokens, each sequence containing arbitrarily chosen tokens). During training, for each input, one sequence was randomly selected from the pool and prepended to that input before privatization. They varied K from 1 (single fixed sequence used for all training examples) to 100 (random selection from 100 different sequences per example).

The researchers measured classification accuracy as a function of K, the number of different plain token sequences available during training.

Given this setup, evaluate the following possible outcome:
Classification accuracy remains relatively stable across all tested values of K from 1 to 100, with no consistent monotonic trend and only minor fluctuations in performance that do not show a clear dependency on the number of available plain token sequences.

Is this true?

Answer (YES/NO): NO